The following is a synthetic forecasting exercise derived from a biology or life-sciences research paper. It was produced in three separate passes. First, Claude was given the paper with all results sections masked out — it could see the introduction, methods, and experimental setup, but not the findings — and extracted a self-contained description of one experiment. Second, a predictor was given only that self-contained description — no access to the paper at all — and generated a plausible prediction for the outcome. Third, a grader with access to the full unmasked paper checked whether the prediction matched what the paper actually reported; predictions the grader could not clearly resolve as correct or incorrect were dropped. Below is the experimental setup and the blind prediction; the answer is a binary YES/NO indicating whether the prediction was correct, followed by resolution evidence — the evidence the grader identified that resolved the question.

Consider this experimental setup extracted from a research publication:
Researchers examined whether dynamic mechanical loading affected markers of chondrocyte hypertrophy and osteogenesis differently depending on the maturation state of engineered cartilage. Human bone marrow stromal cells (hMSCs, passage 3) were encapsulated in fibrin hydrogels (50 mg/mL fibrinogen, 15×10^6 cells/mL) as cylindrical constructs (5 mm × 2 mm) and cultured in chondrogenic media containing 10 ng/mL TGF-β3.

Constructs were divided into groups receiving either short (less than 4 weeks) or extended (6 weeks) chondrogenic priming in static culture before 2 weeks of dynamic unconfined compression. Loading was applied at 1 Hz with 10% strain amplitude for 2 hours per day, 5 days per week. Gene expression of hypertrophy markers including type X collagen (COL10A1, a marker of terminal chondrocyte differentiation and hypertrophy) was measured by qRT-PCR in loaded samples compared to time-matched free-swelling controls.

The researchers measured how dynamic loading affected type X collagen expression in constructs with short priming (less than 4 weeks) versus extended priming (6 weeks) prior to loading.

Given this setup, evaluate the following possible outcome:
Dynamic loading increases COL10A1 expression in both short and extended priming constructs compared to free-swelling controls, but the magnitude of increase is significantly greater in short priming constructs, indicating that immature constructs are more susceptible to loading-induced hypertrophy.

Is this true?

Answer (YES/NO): NO